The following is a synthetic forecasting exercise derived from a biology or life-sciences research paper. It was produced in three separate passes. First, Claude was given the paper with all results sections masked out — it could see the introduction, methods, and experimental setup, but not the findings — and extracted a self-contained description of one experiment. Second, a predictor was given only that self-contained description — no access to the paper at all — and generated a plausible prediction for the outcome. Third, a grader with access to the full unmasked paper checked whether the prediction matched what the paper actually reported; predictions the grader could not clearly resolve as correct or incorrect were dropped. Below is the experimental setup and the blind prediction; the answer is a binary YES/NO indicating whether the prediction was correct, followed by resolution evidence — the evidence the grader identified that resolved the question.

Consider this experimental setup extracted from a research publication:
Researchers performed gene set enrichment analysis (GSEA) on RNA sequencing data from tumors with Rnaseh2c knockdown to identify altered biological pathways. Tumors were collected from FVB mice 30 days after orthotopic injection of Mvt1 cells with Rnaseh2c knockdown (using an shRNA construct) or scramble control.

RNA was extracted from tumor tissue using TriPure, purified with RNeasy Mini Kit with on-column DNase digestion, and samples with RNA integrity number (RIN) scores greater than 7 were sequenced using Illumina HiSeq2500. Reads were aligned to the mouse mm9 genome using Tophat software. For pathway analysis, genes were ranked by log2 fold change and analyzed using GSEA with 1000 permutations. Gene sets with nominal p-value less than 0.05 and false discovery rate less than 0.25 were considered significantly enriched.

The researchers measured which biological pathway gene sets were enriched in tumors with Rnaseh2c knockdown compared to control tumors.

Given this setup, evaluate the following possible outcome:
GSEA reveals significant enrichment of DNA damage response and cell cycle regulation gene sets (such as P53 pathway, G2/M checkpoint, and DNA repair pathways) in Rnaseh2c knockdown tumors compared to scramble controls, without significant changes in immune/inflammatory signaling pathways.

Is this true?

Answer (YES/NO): NO